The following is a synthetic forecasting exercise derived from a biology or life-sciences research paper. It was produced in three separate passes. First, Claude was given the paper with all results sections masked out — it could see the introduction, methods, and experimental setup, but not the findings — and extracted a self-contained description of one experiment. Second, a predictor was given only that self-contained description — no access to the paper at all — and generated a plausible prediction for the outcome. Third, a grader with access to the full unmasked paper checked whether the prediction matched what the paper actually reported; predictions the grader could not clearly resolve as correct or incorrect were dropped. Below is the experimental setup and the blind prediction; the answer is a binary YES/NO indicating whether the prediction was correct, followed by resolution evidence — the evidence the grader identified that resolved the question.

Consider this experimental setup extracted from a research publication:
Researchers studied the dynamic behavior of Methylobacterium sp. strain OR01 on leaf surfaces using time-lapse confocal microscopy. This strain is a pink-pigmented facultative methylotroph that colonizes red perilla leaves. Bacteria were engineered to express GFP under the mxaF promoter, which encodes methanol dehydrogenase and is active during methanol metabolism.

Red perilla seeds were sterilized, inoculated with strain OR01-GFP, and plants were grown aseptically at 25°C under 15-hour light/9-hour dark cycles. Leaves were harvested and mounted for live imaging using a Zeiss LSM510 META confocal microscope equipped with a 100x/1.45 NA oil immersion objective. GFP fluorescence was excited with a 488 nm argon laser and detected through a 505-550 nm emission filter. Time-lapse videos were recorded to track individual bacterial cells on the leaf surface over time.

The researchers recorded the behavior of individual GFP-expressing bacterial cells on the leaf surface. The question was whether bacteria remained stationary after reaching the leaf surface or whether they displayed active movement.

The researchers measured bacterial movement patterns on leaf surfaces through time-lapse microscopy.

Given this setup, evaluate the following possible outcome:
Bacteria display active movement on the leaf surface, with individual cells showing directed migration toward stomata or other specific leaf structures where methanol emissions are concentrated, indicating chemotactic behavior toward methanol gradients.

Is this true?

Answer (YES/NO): YES